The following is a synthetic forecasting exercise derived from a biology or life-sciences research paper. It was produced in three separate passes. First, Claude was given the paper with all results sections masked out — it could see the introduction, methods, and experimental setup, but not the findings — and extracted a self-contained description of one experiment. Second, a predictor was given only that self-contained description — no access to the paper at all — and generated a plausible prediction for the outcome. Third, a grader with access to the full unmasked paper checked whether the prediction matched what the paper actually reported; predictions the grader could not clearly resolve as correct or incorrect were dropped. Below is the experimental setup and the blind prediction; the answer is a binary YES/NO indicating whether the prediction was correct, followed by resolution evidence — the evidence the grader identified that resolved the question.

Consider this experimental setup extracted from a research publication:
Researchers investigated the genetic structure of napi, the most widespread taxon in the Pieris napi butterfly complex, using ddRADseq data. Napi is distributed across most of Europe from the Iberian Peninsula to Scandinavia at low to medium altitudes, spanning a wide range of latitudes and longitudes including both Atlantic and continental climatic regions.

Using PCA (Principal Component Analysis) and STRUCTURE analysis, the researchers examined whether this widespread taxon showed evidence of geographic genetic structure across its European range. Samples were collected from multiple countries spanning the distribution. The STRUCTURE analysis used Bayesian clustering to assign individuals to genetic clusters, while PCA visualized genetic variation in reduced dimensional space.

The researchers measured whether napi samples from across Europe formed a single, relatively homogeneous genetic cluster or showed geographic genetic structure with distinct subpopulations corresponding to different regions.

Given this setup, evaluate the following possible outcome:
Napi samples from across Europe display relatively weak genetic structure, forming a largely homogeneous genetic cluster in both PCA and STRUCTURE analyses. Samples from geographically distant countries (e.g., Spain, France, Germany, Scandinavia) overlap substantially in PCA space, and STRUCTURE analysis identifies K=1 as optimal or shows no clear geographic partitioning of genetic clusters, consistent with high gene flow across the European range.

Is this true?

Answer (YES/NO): NO